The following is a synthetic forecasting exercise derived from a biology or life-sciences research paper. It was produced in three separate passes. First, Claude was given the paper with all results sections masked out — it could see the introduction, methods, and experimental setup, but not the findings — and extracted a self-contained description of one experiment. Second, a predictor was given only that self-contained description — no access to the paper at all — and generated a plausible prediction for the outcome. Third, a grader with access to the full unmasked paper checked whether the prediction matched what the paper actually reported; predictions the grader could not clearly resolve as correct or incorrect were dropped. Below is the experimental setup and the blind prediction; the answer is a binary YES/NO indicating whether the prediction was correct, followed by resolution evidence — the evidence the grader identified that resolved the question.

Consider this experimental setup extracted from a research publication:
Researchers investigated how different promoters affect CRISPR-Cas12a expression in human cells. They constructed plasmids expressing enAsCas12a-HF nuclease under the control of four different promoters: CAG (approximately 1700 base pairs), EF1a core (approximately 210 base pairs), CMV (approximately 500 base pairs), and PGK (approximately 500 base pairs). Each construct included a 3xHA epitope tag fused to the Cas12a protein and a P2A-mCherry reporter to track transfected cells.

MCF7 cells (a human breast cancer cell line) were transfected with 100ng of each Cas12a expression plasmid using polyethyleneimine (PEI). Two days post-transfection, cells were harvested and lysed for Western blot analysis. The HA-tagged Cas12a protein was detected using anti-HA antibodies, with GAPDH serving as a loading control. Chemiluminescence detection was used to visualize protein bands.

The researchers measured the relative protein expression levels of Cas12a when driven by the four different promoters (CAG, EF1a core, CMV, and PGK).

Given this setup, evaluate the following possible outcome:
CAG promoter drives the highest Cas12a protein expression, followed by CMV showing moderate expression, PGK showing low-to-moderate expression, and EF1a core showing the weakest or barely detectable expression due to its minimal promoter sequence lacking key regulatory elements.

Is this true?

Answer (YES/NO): NO